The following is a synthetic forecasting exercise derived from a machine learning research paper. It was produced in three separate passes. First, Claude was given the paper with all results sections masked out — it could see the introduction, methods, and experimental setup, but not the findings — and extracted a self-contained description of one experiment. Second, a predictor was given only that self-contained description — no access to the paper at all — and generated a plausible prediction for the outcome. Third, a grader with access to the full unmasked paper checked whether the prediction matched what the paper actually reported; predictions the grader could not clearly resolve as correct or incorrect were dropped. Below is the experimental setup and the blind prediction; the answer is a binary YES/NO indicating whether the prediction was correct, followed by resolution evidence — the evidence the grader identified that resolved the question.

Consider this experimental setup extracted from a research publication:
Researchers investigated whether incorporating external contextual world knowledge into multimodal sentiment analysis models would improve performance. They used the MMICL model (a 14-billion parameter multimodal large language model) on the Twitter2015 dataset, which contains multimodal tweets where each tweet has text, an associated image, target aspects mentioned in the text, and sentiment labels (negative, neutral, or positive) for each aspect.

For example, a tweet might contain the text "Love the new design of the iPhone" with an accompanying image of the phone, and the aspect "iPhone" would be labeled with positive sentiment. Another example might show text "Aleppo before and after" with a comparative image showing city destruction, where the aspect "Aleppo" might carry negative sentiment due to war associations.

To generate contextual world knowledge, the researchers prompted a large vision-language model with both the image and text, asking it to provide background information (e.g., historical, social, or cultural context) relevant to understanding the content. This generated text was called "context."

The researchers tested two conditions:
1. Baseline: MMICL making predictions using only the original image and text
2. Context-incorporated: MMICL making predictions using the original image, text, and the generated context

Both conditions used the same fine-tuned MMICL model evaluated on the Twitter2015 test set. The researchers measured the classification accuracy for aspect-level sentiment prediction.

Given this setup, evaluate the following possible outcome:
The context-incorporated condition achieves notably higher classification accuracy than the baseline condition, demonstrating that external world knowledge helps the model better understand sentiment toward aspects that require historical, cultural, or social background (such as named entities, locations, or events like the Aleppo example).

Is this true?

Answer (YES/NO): NO